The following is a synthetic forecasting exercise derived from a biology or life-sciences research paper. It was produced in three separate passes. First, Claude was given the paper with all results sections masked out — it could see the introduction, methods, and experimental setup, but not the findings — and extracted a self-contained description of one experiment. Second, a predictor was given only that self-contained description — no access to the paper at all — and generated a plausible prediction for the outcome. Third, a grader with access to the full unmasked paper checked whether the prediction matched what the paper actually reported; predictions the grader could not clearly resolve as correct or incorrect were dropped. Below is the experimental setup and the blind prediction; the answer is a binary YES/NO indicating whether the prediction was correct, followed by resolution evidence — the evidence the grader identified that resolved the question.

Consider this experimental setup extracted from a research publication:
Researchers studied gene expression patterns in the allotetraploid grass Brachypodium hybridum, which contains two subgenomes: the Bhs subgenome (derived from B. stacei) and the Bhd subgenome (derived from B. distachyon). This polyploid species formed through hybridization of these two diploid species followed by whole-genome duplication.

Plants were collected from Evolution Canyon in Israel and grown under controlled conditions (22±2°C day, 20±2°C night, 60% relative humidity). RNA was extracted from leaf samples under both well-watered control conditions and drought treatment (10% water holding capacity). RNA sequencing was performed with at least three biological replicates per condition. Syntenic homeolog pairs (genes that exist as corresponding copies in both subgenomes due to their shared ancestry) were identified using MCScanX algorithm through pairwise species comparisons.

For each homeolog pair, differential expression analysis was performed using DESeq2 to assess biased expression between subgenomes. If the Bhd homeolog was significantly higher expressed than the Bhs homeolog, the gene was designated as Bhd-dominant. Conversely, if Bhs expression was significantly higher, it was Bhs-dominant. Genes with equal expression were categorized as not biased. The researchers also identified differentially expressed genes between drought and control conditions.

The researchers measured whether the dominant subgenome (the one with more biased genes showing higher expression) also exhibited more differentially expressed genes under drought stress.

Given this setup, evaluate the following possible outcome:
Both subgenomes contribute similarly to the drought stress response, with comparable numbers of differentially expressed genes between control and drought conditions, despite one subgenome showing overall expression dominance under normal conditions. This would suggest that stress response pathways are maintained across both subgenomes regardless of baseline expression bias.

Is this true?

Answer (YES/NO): NO